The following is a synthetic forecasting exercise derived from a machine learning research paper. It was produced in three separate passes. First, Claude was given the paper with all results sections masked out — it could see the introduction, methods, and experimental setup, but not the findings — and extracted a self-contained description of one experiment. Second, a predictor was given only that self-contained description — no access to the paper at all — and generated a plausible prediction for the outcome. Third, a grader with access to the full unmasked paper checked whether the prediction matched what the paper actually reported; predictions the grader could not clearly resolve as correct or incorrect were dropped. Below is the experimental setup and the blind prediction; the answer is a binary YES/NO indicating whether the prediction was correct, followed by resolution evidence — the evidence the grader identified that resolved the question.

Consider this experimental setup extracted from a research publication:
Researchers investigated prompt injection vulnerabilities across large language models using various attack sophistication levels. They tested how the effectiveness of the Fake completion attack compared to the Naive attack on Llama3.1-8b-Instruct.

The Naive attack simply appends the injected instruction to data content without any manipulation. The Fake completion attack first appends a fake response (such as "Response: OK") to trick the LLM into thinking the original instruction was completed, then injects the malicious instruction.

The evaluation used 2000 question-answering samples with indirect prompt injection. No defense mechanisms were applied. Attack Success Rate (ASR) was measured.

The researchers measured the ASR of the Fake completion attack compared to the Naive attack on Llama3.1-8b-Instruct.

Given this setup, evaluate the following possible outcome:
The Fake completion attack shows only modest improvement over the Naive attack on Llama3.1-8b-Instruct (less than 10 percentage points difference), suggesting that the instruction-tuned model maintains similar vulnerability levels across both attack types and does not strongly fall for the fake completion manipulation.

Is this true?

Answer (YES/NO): YES